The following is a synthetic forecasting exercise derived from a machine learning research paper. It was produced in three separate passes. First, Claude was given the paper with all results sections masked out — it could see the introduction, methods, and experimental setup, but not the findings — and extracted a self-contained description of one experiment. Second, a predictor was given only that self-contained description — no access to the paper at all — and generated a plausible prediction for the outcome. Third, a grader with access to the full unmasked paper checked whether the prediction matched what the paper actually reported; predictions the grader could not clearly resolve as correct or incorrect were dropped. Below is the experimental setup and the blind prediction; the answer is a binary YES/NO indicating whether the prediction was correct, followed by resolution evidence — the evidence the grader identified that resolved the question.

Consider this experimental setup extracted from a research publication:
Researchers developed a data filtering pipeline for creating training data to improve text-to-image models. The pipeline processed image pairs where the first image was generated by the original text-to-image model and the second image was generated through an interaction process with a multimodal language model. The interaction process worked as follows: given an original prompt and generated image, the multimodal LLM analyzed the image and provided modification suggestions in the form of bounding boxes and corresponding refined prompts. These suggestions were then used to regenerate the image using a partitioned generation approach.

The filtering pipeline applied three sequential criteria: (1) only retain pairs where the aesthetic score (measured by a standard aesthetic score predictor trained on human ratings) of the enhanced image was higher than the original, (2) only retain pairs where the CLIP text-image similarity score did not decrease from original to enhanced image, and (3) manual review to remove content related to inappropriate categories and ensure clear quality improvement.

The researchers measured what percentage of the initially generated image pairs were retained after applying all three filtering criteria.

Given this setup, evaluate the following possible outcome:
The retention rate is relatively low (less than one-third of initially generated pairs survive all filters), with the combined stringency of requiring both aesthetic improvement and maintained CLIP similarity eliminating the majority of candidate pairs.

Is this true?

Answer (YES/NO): YES